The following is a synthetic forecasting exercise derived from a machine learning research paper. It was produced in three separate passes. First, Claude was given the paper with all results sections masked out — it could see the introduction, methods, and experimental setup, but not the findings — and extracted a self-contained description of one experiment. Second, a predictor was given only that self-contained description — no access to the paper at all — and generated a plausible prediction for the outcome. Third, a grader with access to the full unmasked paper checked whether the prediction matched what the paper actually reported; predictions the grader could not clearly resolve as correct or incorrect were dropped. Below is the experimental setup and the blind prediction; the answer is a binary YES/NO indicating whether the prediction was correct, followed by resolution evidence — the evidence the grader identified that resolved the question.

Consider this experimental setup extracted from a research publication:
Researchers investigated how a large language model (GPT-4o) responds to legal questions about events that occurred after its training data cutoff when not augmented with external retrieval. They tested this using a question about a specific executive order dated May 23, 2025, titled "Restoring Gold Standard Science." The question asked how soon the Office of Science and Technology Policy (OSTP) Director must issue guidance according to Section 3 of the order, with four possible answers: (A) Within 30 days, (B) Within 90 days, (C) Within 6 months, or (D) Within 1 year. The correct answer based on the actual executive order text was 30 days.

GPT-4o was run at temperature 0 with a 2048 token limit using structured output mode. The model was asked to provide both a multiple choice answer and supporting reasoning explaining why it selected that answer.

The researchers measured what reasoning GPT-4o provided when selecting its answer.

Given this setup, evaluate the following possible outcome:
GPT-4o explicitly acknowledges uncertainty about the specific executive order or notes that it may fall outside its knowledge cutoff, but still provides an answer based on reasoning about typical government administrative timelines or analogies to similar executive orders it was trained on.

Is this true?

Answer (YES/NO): NO